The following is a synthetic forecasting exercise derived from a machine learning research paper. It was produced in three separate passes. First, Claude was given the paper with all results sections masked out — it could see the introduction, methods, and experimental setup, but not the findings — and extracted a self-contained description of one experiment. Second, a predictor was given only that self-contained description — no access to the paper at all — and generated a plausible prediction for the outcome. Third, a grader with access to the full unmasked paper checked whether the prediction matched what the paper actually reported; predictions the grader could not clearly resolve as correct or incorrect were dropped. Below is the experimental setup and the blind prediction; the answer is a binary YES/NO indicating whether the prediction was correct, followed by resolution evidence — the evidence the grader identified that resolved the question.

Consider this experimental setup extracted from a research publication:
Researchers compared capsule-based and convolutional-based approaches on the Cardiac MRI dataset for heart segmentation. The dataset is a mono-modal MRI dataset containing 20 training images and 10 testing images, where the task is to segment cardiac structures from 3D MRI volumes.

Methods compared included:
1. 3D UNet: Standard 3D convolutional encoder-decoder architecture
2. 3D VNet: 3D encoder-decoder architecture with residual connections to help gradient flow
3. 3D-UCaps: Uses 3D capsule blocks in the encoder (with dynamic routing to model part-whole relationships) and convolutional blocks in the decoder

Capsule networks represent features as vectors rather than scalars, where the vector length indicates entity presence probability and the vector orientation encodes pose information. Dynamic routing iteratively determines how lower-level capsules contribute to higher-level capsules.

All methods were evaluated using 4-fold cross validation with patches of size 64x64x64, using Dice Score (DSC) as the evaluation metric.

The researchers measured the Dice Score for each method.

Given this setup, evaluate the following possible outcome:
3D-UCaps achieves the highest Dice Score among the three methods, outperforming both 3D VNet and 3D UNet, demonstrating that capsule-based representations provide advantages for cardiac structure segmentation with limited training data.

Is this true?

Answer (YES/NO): YES